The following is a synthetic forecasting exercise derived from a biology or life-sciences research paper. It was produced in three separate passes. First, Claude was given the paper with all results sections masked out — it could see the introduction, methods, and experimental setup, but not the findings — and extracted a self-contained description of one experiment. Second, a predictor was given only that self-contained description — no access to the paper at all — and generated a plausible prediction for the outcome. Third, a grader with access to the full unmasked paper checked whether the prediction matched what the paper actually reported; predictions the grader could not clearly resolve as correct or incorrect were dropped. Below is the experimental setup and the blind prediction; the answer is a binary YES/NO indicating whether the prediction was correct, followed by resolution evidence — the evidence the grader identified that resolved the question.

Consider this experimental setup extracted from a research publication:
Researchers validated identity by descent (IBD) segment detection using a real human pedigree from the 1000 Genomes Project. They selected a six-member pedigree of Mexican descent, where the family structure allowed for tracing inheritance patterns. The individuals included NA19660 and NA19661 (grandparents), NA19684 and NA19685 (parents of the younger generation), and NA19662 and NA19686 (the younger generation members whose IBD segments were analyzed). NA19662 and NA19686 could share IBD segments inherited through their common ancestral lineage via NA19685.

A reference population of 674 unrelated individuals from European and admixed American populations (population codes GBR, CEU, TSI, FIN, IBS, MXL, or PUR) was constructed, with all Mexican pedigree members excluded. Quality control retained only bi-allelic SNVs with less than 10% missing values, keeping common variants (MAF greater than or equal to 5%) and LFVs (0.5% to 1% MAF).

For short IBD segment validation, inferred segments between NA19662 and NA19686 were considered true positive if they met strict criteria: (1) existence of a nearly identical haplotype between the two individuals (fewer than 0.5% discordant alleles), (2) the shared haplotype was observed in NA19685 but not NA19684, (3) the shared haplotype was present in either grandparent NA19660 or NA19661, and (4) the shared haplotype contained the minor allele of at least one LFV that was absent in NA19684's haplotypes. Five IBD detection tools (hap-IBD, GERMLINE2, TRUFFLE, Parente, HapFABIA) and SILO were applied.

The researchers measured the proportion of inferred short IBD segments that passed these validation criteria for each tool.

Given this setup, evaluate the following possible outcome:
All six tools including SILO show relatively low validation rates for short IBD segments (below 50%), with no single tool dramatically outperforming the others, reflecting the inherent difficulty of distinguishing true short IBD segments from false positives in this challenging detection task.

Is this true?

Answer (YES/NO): NO